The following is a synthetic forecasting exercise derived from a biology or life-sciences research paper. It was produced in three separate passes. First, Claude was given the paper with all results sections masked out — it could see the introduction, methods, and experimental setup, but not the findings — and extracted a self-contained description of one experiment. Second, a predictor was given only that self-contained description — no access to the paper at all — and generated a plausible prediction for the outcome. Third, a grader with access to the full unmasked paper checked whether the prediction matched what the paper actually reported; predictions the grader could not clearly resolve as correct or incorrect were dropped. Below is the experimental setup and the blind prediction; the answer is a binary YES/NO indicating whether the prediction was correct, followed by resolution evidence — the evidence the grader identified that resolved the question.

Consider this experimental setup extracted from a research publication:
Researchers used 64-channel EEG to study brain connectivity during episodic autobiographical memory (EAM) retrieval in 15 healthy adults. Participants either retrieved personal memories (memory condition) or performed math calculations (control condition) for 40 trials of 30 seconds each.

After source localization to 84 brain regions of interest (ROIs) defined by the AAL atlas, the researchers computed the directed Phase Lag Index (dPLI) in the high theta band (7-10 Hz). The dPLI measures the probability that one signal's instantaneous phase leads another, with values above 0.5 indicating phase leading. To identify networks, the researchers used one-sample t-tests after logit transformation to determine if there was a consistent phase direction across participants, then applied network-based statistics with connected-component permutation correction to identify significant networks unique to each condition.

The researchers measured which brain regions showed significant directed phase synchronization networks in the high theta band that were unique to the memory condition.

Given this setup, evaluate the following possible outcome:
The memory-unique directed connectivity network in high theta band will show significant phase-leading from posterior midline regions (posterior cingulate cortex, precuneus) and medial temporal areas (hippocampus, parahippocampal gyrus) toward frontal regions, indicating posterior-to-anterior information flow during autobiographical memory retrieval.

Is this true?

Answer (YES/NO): NO